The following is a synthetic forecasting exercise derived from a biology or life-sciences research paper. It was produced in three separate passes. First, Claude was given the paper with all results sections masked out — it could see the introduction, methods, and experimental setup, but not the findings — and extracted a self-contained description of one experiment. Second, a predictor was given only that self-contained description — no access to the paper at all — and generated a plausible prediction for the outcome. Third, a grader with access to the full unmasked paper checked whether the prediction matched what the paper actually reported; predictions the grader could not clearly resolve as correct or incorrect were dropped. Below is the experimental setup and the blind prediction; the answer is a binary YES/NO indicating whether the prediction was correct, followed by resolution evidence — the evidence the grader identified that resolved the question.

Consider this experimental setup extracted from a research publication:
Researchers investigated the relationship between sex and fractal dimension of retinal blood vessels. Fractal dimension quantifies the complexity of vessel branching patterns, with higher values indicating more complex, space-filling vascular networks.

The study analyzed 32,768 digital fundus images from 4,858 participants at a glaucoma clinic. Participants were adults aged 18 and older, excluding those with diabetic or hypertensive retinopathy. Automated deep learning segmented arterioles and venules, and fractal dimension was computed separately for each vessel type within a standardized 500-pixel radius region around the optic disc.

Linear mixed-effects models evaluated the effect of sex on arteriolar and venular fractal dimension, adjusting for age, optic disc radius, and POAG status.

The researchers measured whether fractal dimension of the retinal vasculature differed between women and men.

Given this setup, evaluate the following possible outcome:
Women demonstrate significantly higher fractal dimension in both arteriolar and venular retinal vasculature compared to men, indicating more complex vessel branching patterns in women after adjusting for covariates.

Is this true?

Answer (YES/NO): YES